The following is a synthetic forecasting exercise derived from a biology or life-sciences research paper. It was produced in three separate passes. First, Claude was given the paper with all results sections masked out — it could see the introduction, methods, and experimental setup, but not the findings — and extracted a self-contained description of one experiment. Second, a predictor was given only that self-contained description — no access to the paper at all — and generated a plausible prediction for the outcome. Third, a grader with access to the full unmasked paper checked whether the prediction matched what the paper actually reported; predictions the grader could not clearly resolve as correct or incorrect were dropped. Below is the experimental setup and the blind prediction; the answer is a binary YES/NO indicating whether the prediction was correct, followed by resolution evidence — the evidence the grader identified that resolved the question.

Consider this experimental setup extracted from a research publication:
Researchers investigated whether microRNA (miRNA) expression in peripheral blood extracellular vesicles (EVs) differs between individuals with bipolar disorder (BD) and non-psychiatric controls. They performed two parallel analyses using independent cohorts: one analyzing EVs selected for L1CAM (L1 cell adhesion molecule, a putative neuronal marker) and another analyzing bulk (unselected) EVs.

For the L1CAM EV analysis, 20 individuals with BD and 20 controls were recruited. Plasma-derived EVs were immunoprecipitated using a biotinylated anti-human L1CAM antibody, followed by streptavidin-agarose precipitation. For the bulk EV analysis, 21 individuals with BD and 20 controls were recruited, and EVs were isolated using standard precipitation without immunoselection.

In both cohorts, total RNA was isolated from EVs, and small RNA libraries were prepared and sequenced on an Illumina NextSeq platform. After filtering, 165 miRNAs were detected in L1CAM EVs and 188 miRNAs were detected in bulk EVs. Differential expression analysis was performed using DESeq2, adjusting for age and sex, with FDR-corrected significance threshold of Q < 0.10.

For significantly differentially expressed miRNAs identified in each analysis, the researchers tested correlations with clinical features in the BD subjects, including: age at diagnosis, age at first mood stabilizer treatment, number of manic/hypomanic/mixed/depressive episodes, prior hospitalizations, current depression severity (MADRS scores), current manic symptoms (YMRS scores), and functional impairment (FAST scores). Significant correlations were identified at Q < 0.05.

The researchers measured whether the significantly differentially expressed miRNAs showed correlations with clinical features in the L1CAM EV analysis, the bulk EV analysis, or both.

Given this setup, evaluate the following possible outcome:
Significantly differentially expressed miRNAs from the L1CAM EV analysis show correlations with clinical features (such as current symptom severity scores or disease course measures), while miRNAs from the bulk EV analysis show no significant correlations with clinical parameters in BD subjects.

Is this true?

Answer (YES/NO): YES